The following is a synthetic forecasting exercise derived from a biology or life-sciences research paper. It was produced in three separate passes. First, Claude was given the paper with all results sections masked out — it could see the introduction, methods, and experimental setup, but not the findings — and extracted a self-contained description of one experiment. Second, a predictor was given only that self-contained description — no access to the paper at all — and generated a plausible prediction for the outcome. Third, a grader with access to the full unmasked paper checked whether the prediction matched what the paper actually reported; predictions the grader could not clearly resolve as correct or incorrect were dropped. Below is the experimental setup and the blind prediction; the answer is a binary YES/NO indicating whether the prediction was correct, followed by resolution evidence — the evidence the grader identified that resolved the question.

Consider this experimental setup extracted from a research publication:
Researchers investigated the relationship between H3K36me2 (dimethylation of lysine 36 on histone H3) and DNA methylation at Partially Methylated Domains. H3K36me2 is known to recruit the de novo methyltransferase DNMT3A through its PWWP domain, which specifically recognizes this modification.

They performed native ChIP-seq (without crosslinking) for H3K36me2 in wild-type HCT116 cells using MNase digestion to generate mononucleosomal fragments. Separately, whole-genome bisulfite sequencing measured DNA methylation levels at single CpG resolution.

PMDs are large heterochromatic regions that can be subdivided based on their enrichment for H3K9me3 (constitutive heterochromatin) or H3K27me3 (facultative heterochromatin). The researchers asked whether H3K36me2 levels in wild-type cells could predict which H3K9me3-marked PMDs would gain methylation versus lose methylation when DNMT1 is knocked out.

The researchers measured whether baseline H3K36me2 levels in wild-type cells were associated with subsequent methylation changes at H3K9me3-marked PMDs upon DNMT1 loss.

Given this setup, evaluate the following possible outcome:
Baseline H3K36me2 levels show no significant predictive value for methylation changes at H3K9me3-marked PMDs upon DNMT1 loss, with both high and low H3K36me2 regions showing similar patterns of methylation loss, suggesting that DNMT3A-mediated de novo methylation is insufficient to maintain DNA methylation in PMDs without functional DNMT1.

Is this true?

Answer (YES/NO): NO